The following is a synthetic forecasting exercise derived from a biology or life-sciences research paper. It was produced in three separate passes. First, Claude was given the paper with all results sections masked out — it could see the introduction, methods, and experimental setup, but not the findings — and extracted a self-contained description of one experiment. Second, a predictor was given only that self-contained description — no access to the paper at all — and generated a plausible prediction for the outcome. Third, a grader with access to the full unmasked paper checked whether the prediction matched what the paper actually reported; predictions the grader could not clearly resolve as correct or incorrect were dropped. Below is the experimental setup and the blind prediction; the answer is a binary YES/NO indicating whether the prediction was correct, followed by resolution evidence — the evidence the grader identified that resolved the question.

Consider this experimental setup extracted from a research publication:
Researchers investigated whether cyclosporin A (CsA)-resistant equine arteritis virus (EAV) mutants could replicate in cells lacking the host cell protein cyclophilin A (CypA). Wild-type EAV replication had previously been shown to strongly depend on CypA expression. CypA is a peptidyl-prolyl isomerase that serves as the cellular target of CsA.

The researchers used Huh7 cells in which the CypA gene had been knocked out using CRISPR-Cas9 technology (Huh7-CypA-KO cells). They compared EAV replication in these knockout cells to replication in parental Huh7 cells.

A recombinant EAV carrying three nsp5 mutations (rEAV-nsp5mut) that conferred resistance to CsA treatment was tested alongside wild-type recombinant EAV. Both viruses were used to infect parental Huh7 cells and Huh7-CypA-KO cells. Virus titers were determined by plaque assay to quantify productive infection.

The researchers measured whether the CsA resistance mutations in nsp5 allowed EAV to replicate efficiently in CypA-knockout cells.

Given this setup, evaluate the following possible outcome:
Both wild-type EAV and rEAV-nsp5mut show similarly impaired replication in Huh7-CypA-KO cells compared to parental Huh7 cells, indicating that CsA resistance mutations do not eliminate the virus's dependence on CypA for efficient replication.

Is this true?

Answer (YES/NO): YES